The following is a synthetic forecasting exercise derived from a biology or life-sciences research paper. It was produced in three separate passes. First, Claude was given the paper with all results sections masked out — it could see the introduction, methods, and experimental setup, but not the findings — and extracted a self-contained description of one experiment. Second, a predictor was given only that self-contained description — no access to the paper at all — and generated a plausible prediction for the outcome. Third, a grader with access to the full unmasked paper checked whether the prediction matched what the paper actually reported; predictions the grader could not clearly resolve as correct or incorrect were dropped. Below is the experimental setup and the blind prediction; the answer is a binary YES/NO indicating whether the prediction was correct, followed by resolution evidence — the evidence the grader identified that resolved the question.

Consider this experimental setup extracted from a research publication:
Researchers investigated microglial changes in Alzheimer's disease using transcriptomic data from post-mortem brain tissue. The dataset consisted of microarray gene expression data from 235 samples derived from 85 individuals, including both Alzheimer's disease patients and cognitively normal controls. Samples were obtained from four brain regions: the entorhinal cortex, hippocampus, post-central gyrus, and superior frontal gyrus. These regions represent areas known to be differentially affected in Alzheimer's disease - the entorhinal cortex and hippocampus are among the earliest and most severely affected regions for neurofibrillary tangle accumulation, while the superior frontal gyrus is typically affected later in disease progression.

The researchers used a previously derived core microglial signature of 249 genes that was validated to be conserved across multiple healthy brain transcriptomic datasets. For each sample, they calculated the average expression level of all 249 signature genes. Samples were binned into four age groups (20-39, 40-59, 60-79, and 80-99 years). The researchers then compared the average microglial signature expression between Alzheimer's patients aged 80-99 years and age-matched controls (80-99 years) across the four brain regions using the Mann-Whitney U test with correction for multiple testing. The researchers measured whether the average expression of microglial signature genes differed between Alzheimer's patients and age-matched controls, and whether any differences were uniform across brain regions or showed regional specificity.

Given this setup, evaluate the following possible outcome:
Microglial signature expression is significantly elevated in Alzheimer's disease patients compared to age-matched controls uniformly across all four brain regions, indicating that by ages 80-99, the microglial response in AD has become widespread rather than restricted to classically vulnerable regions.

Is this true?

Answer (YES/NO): NO